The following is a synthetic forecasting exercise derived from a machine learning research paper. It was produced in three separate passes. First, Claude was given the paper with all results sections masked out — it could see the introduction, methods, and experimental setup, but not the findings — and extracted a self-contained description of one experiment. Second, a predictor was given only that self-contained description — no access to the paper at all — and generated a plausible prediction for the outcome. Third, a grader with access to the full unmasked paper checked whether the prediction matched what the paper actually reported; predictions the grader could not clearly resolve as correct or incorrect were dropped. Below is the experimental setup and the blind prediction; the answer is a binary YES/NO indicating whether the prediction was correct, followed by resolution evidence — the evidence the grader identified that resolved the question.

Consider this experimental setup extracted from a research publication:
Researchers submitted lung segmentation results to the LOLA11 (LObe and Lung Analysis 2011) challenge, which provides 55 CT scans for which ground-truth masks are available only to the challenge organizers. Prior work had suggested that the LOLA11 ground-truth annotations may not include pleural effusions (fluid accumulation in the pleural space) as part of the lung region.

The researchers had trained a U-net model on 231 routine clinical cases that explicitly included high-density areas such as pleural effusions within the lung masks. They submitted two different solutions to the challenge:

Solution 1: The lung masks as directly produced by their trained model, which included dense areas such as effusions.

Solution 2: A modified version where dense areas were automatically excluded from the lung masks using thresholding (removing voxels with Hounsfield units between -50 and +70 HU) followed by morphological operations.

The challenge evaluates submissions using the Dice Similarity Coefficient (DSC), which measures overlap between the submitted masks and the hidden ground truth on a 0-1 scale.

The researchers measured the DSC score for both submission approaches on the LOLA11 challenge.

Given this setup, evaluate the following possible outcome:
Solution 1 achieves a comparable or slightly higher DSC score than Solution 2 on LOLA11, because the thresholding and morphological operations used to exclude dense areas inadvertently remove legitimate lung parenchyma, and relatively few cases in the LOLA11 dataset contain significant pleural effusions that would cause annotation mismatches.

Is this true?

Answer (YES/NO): NO